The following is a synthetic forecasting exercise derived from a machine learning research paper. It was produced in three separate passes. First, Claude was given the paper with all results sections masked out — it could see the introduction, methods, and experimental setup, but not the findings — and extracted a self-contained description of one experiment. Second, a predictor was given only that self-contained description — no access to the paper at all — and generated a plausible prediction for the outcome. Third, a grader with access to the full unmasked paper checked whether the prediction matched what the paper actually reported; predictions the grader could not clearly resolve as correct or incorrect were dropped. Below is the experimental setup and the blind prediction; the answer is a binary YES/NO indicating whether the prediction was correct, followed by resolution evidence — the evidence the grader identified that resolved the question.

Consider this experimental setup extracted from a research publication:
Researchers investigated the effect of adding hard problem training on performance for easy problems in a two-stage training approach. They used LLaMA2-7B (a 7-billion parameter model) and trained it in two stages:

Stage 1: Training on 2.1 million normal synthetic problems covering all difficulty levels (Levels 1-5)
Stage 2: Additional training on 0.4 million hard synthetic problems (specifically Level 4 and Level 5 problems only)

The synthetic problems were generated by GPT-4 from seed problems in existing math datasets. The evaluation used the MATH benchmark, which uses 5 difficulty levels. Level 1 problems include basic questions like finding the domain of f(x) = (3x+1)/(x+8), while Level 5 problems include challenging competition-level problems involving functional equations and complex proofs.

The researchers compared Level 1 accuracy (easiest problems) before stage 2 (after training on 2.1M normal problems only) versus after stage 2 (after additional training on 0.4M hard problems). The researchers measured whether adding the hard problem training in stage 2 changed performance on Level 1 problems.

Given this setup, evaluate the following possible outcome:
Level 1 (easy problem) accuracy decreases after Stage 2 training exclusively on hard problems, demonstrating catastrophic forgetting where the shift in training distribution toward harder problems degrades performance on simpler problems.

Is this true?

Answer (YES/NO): NO